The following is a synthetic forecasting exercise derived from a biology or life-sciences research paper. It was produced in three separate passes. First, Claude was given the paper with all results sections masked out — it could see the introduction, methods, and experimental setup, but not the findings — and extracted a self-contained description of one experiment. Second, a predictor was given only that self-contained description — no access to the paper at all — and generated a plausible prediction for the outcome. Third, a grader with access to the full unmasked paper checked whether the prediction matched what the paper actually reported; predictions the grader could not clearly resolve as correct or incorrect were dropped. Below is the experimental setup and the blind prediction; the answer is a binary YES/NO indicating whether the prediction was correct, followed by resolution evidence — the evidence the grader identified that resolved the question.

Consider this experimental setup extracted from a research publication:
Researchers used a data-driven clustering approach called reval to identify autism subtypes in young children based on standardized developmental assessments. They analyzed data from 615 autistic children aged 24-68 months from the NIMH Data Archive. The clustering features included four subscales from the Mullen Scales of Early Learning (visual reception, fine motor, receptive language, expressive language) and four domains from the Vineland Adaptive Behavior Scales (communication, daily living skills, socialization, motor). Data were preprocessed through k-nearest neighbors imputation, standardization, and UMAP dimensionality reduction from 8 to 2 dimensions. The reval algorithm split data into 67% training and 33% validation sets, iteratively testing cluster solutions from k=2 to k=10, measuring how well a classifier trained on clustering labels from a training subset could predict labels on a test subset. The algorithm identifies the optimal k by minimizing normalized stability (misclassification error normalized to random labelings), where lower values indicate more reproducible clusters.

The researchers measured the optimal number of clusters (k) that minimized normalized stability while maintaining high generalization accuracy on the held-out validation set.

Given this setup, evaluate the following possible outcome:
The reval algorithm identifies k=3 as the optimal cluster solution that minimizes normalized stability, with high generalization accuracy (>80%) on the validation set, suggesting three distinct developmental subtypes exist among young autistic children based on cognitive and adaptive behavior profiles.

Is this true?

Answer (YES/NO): NO